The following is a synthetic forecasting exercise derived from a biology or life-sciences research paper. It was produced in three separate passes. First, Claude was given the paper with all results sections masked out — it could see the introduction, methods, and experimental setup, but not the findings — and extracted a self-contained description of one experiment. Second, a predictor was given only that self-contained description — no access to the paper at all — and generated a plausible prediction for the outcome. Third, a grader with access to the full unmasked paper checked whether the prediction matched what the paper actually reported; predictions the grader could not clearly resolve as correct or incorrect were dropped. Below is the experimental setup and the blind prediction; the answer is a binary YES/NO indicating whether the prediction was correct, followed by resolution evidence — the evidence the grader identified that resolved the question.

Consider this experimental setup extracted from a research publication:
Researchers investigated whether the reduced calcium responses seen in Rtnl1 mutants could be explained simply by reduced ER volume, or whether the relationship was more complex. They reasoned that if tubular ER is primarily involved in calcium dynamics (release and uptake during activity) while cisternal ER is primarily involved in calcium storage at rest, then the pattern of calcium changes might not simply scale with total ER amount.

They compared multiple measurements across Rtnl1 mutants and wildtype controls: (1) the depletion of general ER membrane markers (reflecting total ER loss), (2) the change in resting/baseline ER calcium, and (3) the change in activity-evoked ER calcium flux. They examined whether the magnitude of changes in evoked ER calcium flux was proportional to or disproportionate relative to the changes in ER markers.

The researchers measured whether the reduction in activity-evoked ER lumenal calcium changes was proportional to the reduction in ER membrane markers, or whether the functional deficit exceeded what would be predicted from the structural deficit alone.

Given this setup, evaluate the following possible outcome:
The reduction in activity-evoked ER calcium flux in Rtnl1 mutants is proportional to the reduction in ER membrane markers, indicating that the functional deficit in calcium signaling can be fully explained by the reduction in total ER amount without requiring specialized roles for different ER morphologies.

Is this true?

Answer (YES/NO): NO